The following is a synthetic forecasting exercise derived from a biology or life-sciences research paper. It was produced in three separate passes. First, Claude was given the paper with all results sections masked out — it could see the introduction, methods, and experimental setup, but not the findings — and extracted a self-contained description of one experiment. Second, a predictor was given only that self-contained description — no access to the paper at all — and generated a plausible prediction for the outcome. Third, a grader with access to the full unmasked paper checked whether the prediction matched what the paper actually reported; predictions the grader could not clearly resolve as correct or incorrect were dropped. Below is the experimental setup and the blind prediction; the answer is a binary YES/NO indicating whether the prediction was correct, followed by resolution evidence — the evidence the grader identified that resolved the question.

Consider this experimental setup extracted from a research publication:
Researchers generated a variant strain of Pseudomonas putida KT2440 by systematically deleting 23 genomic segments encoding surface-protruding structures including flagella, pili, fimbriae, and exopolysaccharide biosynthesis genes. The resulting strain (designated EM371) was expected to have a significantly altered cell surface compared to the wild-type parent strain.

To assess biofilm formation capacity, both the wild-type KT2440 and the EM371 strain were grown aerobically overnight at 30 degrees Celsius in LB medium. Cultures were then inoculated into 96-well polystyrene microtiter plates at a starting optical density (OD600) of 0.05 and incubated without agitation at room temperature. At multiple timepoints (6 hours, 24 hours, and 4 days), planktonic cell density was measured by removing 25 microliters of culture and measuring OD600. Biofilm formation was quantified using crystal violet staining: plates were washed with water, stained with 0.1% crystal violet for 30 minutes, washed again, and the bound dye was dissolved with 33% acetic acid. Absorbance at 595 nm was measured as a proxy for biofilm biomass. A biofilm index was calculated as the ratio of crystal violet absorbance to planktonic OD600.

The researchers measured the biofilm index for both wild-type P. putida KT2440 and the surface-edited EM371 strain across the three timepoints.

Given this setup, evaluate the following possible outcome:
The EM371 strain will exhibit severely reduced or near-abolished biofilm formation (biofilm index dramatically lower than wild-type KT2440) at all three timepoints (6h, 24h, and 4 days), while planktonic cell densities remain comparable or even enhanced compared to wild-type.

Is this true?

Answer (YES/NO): NO